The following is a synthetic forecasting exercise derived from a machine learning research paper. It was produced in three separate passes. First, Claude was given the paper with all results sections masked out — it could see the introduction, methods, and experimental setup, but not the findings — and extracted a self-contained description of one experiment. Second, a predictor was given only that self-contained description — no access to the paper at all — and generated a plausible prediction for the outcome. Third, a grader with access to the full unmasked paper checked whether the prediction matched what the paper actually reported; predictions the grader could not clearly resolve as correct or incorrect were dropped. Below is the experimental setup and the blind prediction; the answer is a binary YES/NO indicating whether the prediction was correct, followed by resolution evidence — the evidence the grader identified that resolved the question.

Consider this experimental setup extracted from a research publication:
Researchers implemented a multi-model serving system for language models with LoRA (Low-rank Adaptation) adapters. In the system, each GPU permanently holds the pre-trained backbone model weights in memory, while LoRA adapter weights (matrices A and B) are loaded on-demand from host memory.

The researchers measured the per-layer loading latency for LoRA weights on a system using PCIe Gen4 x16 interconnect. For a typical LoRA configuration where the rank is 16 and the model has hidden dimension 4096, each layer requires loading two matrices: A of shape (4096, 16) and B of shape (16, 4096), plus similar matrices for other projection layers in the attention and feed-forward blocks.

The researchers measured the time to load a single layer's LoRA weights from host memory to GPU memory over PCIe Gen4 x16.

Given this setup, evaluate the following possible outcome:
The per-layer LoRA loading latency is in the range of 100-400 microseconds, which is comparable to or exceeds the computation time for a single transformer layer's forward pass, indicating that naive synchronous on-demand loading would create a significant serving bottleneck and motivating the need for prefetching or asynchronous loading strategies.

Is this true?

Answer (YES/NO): NO